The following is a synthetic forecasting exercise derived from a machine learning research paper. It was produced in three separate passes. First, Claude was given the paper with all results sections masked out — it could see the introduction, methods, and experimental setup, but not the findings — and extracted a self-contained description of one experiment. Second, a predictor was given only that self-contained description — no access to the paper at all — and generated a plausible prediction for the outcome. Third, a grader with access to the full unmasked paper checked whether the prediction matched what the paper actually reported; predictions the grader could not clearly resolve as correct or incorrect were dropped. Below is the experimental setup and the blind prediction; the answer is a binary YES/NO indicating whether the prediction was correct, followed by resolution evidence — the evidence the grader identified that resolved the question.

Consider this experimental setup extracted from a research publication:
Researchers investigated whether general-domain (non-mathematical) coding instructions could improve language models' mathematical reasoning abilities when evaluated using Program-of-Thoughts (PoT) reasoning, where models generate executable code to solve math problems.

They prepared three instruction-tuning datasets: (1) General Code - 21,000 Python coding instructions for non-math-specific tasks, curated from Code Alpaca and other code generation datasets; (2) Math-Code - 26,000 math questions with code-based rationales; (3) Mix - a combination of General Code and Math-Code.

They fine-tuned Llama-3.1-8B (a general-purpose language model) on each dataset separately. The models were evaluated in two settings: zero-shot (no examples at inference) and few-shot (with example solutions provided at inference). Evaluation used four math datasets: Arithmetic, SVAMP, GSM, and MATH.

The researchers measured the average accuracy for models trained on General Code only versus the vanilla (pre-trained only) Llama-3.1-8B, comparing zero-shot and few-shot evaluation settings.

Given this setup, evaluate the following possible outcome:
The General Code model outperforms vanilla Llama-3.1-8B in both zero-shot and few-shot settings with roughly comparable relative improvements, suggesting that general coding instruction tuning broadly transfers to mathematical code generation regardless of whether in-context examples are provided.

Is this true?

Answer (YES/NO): NO